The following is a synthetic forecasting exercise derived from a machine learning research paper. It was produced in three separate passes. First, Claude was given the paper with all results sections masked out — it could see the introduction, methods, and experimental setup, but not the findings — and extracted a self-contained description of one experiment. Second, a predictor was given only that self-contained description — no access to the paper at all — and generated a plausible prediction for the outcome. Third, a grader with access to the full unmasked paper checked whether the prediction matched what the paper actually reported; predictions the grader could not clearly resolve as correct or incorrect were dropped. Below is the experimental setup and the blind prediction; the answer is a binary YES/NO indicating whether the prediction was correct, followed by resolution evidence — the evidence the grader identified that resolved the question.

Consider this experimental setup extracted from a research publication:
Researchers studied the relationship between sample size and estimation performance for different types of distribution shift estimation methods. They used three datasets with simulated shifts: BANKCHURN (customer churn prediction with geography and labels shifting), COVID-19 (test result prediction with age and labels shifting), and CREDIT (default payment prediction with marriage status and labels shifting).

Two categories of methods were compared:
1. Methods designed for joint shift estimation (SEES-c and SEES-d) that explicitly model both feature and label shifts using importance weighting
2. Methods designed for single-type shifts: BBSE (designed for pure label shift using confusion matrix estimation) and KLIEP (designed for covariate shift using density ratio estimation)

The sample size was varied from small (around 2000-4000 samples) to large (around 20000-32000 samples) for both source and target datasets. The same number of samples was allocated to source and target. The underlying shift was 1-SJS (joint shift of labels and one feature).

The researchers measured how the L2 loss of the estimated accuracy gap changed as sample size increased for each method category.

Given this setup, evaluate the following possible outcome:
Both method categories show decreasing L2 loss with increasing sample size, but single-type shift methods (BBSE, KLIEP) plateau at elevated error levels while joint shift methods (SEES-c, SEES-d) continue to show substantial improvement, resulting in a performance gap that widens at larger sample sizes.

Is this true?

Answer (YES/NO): NO